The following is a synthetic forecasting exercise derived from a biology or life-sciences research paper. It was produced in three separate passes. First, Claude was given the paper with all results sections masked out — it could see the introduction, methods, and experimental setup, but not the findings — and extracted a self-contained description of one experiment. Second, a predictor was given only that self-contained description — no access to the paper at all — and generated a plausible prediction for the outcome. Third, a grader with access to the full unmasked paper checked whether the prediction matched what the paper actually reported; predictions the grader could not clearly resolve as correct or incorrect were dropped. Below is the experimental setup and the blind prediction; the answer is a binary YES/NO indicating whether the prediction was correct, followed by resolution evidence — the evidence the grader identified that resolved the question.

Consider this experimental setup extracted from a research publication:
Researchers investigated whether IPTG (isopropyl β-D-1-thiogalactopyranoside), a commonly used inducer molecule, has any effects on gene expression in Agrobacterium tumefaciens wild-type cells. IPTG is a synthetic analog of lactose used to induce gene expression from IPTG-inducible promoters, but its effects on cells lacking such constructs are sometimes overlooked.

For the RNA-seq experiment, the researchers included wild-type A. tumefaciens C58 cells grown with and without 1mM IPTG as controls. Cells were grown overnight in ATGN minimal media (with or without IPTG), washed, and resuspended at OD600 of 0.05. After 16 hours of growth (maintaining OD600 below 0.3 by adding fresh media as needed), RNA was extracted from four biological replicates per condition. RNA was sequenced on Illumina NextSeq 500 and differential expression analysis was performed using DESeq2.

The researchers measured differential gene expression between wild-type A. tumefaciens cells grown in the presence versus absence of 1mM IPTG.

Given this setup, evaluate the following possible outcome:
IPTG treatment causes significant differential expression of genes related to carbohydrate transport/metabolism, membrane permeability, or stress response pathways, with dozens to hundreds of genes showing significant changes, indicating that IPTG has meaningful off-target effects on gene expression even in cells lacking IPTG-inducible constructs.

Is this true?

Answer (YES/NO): NO